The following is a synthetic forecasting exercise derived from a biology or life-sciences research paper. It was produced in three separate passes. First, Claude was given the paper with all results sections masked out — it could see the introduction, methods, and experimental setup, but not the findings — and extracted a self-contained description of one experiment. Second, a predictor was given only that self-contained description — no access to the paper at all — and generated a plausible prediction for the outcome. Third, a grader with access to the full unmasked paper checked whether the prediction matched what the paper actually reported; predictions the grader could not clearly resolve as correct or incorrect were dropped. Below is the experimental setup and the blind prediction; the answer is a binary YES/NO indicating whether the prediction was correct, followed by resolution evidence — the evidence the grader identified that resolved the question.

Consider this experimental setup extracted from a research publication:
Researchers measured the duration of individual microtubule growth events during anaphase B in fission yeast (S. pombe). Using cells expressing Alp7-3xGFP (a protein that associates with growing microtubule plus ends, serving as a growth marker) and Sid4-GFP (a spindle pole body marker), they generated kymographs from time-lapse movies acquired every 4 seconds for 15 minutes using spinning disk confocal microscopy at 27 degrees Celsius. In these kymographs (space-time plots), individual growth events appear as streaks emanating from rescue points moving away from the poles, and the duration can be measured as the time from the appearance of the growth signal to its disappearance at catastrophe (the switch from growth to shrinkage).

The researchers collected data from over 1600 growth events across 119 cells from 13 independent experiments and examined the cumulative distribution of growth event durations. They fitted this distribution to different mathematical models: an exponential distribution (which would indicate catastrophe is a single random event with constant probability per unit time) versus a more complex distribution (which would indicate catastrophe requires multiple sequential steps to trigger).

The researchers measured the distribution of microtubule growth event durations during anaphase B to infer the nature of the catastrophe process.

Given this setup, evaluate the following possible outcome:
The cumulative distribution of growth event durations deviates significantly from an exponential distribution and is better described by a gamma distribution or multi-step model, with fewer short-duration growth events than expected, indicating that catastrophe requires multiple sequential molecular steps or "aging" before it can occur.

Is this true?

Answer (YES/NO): YES